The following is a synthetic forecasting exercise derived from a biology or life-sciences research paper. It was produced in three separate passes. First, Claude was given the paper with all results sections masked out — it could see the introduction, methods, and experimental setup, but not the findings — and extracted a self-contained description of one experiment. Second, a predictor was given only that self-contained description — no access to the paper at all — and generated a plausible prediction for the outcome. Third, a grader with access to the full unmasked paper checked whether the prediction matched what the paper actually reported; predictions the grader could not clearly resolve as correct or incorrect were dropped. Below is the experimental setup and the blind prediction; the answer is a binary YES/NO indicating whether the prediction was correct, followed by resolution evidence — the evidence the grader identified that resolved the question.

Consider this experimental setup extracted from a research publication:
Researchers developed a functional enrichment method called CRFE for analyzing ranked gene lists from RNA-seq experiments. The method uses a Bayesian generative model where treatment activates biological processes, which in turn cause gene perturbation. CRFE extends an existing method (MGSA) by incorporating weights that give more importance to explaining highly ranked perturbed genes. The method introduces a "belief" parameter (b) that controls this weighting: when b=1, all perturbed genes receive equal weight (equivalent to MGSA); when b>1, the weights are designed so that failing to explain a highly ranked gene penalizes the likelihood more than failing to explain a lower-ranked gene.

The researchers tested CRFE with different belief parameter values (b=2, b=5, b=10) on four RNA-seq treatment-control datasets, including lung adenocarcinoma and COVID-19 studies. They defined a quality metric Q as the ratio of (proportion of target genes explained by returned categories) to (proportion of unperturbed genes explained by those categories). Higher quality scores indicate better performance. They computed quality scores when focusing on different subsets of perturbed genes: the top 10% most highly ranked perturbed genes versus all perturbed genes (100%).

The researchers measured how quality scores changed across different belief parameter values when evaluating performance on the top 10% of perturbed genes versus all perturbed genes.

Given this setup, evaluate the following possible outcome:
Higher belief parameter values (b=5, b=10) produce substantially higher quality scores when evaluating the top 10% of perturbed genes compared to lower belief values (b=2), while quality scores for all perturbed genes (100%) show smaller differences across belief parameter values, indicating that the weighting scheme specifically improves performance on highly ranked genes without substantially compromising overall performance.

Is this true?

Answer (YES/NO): NO